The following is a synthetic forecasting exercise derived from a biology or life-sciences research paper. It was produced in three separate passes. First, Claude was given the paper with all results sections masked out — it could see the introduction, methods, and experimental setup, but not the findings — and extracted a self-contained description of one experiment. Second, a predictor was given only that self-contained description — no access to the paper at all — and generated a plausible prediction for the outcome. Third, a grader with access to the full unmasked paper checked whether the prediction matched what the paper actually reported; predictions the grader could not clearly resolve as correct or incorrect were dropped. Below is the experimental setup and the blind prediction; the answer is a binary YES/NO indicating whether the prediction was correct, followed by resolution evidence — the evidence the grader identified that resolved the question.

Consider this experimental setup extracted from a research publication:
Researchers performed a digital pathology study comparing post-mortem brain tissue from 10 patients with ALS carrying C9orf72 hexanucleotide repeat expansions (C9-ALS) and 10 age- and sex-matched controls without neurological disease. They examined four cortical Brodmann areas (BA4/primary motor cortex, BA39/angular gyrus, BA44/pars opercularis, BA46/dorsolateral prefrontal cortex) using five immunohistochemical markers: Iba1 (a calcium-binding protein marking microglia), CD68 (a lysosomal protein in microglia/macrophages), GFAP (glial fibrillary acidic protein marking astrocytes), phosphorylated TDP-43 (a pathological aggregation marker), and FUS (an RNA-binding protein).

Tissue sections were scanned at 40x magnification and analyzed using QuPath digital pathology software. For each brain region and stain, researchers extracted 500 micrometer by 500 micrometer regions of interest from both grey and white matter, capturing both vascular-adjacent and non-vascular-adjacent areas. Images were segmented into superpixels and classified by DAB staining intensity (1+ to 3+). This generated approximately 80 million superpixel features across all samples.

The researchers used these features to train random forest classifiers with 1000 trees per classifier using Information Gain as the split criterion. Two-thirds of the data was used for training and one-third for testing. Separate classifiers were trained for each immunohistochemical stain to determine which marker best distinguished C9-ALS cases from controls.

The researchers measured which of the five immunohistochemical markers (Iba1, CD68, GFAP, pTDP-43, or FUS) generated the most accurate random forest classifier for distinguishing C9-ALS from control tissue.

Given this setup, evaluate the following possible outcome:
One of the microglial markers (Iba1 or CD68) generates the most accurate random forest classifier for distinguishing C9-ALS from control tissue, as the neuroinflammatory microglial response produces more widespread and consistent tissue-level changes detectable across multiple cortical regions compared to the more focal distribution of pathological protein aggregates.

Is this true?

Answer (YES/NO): YES